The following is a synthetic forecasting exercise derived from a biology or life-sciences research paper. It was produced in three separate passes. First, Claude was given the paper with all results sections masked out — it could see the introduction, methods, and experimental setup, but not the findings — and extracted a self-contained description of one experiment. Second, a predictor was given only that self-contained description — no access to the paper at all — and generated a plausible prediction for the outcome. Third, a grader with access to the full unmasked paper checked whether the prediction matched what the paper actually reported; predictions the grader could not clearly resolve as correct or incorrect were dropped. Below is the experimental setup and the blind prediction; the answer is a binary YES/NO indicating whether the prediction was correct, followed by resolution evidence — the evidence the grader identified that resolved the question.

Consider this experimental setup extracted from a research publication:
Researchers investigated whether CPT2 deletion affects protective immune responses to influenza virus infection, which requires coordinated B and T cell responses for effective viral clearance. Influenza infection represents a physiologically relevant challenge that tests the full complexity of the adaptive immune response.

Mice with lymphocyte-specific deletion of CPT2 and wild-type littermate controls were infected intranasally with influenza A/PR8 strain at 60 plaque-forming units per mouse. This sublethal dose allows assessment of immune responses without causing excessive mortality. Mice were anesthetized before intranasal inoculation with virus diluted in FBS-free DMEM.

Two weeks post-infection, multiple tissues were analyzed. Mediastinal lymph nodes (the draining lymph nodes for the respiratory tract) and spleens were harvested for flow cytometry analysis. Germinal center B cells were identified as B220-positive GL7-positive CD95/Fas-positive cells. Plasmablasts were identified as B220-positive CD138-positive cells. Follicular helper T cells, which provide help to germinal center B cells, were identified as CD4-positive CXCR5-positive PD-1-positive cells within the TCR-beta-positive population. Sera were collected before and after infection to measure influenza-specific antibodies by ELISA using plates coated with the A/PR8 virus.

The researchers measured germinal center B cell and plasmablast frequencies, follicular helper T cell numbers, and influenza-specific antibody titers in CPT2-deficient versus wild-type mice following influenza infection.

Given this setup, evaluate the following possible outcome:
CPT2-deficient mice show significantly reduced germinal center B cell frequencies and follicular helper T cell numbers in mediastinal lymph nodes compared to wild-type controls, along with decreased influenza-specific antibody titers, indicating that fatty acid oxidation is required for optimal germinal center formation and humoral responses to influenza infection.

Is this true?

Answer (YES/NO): NO